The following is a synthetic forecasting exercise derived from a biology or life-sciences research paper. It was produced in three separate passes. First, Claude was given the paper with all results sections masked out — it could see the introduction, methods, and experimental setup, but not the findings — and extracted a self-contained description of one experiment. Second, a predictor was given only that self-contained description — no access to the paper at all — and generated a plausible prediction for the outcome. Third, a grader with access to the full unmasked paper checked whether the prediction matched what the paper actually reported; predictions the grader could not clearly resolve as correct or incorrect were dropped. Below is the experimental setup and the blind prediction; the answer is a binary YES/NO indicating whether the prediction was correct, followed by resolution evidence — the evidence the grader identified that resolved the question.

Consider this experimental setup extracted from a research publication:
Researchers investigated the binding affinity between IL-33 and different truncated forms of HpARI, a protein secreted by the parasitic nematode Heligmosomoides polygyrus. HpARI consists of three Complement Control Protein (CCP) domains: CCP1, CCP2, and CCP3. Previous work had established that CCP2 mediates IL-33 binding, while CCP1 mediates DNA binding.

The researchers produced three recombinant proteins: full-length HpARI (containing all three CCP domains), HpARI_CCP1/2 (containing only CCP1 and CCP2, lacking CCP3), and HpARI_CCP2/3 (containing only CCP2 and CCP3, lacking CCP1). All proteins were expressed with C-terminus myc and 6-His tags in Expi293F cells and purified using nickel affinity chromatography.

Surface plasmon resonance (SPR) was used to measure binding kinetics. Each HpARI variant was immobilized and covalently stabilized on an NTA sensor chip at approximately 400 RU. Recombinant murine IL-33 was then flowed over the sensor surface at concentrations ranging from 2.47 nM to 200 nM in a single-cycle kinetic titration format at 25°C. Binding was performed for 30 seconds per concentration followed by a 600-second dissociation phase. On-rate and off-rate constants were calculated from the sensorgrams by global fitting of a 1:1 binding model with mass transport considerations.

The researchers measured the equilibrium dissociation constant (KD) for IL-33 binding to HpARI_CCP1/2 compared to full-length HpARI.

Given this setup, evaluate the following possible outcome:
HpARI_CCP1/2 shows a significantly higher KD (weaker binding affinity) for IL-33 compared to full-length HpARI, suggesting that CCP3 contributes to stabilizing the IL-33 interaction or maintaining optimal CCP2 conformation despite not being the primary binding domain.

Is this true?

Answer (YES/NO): YES